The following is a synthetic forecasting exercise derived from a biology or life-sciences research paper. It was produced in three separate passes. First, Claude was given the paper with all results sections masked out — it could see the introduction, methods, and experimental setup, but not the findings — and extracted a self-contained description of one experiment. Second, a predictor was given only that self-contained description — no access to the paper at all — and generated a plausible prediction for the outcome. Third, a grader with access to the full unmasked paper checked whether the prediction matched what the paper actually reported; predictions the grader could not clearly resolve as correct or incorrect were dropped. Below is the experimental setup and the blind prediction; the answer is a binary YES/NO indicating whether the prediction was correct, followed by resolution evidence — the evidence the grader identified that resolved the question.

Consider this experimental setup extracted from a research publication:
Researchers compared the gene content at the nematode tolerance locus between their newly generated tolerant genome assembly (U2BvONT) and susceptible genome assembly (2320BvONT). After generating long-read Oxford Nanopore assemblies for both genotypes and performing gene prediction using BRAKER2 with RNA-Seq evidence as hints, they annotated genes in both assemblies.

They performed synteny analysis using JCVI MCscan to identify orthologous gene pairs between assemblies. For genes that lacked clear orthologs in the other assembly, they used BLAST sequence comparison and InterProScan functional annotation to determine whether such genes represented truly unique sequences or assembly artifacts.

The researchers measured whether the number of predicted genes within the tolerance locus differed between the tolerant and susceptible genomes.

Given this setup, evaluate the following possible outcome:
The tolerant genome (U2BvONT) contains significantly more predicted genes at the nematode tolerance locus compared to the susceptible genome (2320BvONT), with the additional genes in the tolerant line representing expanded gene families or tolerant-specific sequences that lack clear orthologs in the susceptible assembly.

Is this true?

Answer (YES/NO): NO